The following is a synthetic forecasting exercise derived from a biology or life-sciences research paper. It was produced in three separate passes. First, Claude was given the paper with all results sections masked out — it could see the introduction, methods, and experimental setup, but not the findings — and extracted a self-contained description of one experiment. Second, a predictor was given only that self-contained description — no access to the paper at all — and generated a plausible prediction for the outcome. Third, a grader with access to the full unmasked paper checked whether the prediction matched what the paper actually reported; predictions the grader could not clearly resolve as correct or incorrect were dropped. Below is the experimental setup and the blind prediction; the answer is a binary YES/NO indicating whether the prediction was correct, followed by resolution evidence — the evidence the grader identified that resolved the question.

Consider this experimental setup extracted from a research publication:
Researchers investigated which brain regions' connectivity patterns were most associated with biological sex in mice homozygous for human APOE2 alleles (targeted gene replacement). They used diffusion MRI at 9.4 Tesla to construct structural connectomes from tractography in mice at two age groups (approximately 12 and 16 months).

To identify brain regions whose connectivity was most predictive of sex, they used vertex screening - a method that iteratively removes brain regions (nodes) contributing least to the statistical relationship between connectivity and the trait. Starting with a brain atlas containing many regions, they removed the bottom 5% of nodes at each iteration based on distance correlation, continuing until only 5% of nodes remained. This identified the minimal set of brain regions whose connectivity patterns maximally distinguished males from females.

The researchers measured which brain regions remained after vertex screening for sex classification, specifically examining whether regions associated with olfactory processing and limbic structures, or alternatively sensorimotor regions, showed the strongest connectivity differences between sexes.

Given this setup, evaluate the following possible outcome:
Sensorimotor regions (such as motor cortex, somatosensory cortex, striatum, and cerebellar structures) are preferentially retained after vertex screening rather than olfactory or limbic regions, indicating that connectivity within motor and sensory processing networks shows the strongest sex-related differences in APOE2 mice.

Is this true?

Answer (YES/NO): NO